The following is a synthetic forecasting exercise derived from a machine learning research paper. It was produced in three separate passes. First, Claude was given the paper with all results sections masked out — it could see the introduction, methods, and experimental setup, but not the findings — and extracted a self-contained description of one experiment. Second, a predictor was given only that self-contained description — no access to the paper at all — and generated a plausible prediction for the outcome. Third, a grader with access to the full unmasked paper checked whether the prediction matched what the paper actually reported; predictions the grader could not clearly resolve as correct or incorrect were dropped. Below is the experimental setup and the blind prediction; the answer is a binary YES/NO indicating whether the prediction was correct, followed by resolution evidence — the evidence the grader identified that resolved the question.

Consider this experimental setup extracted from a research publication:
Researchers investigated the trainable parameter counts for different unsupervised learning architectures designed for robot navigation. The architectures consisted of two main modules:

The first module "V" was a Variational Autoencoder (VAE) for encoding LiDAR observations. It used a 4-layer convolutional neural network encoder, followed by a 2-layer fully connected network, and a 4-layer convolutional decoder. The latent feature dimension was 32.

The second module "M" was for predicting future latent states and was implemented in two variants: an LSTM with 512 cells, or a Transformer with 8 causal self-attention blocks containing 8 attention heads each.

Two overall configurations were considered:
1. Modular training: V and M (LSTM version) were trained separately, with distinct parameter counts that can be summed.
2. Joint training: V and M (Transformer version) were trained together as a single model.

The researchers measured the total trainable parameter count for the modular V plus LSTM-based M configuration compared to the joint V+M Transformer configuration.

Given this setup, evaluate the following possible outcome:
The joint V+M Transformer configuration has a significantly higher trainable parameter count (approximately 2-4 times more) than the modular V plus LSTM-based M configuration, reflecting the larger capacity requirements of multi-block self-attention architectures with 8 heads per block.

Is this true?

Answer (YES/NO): NO